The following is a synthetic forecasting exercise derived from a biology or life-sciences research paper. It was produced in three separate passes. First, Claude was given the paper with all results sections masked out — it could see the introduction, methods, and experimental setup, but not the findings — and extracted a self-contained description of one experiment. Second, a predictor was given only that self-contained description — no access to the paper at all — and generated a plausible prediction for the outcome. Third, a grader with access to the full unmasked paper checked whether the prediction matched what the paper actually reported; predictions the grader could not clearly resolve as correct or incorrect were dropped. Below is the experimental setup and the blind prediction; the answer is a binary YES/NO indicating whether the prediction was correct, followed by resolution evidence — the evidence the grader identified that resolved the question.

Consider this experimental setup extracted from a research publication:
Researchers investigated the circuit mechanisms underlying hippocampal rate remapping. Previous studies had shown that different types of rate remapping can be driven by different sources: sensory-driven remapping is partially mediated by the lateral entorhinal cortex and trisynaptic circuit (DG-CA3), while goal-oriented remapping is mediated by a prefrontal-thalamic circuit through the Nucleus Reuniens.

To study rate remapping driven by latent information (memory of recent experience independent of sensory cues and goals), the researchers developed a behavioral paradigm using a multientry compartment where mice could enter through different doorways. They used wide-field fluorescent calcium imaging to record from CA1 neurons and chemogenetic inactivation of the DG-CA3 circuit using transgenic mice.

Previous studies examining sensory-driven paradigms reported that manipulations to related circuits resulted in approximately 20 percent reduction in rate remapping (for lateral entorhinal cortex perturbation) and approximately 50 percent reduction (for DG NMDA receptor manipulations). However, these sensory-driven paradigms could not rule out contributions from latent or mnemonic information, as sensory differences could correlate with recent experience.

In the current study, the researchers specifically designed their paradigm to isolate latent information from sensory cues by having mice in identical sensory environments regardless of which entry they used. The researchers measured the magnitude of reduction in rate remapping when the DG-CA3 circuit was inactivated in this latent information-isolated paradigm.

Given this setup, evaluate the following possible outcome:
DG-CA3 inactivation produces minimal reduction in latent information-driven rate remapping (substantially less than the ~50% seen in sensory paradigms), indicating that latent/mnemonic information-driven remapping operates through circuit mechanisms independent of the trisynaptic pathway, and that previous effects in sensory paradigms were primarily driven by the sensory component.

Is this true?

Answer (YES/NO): NO